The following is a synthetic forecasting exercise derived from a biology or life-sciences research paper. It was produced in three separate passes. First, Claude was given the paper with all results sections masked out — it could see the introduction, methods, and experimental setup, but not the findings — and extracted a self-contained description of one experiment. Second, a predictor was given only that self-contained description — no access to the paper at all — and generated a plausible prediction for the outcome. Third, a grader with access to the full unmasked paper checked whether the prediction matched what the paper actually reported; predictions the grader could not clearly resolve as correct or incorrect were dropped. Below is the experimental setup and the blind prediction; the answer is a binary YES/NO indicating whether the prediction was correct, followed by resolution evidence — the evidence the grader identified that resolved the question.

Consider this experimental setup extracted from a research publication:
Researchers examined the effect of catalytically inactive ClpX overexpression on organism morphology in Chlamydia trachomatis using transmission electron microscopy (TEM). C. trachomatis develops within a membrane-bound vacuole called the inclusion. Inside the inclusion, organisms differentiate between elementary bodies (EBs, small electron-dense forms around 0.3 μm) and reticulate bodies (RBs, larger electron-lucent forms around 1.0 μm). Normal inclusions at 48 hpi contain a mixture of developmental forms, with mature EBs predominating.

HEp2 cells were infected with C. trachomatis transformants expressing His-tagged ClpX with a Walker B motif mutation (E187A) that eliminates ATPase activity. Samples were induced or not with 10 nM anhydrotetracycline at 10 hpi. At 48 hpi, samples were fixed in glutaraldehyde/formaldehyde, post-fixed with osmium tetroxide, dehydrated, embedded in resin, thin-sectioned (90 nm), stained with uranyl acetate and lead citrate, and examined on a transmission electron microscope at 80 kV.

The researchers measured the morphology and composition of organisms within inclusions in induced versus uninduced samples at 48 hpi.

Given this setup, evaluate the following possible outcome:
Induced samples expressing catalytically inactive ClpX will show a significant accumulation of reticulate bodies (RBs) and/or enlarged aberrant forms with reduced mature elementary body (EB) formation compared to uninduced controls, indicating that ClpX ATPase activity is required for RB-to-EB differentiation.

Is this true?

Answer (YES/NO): NO